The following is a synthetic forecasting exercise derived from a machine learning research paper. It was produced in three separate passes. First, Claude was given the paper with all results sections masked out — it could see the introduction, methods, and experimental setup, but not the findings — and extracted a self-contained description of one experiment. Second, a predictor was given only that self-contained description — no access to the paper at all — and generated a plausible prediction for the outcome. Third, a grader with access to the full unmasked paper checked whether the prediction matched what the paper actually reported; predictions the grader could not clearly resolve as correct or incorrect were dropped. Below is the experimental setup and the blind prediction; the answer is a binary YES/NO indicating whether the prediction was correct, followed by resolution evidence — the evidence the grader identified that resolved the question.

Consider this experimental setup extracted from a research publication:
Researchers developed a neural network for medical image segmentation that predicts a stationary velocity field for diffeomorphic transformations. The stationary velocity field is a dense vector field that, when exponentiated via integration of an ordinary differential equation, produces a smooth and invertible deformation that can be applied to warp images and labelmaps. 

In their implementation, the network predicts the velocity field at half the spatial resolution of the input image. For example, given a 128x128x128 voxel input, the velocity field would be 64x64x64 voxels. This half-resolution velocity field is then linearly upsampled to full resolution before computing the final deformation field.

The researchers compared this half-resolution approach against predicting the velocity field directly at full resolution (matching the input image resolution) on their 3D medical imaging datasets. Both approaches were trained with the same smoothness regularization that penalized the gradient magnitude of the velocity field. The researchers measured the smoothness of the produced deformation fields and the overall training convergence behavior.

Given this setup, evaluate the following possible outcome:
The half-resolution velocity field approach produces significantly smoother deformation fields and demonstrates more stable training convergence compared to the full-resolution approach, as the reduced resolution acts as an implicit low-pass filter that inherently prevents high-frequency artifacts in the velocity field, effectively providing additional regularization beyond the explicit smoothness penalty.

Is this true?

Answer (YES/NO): YES